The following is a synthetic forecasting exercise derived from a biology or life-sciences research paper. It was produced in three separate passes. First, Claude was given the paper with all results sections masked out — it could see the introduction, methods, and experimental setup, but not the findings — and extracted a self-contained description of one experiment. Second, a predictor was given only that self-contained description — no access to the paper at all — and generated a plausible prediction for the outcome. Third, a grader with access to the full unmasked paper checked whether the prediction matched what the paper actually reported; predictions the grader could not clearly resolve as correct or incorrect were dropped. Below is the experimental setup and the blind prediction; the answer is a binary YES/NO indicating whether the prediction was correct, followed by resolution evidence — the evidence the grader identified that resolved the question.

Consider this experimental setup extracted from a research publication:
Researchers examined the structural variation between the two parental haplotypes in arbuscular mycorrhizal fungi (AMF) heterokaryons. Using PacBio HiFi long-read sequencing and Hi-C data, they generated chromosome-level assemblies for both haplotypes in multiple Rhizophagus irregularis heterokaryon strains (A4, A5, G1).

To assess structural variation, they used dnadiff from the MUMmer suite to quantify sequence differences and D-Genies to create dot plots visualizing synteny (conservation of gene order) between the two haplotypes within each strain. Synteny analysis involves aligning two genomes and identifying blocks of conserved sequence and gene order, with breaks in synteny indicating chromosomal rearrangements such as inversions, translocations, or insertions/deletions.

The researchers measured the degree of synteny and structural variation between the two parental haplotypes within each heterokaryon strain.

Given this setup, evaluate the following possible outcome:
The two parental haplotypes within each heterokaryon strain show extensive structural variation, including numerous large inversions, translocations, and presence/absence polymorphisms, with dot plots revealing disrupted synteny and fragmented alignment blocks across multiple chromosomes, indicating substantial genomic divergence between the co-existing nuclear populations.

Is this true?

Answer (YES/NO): YES